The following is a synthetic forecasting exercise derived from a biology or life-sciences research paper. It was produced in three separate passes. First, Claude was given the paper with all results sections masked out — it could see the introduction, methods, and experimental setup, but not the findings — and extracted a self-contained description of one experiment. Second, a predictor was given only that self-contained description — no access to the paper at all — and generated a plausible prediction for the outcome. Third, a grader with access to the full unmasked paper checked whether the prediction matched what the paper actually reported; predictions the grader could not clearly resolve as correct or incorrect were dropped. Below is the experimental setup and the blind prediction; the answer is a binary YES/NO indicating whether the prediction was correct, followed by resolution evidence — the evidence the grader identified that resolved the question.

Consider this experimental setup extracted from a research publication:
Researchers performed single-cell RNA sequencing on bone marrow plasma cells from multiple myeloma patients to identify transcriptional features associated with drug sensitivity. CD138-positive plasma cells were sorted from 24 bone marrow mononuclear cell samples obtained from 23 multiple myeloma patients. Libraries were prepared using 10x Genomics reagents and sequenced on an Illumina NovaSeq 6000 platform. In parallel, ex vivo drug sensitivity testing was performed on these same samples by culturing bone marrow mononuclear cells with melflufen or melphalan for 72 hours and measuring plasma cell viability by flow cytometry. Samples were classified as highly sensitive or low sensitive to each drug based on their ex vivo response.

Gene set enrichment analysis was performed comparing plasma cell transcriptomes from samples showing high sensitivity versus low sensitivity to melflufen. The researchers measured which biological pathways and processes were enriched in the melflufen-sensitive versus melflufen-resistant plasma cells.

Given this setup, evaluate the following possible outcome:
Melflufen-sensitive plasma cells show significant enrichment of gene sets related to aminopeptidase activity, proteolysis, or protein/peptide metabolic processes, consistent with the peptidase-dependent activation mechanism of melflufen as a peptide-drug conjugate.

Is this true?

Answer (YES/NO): NO